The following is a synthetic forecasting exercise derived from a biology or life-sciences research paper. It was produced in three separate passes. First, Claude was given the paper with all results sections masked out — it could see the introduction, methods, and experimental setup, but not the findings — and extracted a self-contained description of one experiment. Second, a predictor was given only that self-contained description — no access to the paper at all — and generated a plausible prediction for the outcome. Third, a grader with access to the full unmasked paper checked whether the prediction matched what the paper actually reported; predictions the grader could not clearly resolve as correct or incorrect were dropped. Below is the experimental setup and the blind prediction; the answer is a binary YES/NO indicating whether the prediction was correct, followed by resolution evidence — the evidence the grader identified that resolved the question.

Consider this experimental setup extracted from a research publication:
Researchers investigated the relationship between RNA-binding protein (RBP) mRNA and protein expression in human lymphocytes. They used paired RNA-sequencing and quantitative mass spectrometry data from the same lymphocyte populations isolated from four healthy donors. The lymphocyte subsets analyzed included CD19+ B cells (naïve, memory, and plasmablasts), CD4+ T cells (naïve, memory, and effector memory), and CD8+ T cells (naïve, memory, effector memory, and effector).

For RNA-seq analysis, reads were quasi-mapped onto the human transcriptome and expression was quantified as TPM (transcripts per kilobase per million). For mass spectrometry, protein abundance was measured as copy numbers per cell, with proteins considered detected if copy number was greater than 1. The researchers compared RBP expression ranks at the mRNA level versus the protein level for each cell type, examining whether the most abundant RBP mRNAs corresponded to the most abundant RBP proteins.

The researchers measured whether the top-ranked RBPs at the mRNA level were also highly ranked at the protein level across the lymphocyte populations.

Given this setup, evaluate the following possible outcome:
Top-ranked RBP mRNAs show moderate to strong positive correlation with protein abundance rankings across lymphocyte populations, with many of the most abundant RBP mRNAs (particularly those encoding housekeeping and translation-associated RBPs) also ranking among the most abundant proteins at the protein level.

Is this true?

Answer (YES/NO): NO